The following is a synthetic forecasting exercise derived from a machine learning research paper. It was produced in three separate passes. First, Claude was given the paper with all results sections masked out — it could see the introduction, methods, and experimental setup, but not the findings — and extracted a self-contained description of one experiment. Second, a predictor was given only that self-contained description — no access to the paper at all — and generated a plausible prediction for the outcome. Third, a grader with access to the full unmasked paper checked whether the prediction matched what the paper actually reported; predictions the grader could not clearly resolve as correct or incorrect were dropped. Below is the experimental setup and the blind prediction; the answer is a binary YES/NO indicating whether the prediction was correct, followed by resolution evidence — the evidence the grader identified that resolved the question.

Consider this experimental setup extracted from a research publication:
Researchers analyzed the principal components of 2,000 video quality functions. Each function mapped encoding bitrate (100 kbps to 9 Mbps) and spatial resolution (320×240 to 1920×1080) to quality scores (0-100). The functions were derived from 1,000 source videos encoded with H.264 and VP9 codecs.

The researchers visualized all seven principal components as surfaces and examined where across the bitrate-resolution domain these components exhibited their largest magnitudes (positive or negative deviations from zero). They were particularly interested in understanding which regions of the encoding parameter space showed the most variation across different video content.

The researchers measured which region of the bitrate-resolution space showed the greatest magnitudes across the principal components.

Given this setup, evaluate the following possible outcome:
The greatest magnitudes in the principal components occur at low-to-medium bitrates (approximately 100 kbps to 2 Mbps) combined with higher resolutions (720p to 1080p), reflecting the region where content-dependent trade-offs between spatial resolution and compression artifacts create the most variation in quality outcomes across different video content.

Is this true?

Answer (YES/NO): NO